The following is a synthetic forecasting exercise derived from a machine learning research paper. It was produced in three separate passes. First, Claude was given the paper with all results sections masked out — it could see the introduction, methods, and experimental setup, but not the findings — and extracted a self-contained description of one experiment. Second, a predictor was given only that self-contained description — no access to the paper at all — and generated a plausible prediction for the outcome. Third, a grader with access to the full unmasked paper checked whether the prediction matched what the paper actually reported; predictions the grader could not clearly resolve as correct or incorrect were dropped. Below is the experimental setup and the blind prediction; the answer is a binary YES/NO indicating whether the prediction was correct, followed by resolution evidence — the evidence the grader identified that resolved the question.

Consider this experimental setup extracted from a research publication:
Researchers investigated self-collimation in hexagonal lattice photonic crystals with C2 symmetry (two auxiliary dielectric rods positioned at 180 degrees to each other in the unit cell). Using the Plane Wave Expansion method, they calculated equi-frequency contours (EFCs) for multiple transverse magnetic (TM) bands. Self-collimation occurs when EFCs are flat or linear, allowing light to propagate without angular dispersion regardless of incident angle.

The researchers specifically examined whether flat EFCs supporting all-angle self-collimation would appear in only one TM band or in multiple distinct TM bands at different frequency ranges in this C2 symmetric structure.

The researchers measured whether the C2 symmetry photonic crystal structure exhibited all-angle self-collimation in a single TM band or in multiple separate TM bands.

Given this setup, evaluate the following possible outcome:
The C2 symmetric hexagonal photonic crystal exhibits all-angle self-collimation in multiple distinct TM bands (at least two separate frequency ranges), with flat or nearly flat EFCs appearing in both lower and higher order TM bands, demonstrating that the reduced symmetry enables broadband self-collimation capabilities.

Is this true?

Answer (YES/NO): YES